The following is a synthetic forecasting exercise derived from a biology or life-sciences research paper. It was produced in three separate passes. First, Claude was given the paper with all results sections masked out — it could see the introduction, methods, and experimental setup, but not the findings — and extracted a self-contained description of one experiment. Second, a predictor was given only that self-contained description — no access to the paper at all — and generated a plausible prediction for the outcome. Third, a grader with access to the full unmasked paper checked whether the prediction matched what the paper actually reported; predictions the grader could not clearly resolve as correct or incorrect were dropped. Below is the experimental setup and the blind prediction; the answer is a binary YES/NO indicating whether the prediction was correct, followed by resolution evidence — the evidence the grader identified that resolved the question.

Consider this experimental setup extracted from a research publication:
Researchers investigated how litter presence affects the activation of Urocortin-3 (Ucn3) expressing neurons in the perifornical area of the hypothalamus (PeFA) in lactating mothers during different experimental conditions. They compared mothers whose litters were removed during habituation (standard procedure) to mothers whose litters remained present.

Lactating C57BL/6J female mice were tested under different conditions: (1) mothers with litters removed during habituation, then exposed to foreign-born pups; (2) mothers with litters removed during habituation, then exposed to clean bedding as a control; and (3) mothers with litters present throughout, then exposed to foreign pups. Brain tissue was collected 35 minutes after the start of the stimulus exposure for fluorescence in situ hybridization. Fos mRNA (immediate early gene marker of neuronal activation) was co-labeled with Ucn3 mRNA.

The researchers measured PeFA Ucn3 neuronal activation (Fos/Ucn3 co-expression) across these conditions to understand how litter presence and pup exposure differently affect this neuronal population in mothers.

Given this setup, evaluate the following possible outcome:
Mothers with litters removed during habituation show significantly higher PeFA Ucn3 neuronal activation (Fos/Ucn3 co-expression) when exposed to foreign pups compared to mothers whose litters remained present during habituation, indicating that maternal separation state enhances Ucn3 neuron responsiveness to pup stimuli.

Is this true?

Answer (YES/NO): NO